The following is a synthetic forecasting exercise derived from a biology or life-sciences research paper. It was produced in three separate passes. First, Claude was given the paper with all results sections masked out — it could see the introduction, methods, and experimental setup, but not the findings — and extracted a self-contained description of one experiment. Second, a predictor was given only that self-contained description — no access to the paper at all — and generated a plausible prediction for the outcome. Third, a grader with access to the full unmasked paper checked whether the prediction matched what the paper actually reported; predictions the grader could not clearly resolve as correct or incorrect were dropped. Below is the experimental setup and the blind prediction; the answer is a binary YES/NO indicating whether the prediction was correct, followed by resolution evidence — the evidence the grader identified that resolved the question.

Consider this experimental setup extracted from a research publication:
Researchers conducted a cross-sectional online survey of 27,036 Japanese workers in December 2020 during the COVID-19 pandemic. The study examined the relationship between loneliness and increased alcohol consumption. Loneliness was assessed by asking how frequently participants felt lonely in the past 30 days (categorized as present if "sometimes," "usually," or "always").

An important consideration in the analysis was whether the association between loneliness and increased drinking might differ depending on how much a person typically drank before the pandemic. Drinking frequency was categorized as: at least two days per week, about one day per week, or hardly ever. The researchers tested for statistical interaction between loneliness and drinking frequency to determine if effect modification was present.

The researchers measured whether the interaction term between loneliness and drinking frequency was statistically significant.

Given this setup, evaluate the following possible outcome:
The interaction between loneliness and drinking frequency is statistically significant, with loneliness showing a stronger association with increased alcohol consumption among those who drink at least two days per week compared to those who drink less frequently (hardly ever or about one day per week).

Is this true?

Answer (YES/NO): YES